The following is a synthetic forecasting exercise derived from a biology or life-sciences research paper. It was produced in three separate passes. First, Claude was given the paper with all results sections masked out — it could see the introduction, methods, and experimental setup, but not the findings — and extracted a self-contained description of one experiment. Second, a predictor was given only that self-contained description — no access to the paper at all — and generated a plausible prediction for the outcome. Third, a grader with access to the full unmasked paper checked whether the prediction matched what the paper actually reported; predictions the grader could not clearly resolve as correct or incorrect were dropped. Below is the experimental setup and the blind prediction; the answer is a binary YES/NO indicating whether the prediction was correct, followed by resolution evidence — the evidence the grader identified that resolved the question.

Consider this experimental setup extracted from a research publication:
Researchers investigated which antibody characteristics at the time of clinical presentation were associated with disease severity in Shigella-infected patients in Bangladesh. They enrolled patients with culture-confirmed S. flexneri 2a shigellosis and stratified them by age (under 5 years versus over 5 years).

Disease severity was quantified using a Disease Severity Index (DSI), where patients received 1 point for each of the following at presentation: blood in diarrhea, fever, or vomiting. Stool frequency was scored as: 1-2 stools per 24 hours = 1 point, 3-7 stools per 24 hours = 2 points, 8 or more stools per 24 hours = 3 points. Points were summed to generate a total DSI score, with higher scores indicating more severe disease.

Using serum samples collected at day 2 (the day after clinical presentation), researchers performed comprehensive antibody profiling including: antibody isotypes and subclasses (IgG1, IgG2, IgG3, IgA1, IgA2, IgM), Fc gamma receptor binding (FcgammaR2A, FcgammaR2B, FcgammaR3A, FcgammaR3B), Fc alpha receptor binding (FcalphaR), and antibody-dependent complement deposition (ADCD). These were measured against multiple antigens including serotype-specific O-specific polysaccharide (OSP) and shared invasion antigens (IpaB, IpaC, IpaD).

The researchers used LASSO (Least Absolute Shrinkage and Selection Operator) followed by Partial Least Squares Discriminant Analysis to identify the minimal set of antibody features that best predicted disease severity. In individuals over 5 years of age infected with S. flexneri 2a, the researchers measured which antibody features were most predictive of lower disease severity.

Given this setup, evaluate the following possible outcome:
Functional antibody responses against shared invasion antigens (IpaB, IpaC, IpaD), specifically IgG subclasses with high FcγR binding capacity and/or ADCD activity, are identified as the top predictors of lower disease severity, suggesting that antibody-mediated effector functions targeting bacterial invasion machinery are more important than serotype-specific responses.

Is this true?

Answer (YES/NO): NO